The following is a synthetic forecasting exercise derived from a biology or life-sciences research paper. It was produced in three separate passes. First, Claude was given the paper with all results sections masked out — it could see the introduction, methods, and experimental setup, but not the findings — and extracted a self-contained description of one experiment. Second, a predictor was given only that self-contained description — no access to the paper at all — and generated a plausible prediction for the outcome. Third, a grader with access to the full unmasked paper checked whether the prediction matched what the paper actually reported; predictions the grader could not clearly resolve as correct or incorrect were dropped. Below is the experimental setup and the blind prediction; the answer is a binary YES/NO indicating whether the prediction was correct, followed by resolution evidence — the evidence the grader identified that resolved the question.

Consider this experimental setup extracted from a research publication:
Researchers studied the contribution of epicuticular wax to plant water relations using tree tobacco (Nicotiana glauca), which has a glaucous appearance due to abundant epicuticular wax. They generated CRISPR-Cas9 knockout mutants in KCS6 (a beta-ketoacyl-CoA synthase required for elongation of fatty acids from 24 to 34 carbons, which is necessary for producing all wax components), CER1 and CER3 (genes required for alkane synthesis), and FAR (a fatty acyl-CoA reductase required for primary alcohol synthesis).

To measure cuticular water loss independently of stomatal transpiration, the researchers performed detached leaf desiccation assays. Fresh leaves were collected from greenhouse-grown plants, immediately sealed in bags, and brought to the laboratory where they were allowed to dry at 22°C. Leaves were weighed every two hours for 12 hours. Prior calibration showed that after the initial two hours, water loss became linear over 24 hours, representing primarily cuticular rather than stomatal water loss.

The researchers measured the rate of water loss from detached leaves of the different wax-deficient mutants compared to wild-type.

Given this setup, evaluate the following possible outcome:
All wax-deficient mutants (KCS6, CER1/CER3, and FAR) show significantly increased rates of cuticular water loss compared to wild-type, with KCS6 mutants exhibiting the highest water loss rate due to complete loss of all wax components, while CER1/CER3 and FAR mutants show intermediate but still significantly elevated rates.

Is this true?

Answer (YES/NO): NO